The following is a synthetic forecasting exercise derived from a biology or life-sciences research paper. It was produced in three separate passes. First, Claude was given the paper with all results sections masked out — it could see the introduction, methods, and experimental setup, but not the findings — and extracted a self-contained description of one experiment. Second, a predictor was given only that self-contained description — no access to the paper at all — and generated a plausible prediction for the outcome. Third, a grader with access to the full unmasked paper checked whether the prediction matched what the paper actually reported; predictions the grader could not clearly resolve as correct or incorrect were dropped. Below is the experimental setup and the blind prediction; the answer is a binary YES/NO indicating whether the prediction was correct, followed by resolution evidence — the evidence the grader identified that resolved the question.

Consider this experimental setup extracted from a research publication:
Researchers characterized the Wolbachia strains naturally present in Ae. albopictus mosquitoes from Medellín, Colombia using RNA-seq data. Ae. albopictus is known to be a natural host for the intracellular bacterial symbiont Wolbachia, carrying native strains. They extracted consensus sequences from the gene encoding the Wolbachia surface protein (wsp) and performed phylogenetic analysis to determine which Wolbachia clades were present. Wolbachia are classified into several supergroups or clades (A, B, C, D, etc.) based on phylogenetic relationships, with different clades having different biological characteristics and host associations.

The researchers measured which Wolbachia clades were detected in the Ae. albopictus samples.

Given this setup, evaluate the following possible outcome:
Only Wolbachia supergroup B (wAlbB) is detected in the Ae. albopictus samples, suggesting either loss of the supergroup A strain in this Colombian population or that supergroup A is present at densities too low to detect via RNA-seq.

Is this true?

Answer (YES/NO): NO